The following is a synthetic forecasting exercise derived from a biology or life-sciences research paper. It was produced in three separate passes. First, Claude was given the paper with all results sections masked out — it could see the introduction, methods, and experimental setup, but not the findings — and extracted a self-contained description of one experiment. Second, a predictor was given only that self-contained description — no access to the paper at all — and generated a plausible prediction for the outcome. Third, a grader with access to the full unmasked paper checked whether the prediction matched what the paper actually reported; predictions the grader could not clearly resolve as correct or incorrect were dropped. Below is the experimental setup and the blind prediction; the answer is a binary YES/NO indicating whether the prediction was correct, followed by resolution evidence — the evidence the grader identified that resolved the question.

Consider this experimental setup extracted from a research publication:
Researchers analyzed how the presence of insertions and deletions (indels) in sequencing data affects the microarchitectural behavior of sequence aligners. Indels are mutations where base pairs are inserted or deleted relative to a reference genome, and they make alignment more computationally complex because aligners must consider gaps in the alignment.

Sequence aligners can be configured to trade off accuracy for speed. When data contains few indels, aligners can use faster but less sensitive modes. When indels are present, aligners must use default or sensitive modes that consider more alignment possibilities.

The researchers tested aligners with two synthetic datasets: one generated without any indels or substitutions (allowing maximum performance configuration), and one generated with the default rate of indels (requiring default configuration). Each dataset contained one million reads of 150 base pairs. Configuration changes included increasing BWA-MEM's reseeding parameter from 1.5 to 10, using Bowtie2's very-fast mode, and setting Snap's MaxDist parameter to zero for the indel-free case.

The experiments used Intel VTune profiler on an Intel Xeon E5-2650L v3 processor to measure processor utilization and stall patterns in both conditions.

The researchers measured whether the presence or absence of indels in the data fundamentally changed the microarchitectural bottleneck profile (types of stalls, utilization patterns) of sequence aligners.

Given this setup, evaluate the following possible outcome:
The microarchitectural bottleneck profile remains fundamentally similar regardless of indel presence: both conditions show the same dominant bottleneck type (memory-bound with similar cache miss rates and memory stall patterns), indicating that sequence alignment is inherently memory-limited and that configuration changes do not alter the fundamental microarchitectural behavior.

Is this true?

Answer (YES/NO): NO